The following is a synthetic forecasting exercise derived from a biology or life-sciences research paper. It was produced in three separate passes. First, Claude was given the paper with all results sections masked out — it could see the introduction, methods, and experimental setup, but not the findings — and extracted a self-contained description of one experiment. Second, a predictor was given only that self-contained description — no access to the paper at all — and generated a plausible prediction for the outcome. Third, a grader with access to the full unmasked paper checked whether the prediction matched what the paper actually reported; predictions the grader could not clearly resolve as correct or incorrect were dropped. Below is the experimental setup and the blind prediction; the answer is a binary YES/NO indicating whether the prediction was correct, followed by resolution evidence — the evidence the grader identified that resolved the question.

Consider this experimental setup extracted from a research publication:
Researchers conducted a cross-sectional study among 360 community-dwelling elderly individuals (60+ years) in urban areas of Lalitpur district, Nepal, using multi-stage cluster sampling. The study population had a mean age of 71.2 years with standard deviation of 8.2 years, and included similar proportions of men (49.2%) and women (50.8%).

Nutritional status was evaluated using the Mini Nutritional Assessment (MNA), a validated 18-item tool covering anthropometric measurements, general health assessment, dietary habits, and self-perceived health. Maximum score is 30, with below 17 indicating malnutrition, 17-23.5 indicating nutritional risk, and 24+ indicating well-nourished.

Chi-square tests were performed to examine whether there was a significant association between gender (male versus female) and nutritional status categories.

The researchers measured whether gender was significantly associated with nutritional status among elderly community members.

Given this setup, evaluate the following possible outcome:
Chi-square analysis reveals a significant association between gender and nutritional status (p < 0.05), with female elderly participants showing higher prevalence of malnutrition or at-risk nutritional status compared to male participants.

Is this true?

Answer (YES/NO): NO